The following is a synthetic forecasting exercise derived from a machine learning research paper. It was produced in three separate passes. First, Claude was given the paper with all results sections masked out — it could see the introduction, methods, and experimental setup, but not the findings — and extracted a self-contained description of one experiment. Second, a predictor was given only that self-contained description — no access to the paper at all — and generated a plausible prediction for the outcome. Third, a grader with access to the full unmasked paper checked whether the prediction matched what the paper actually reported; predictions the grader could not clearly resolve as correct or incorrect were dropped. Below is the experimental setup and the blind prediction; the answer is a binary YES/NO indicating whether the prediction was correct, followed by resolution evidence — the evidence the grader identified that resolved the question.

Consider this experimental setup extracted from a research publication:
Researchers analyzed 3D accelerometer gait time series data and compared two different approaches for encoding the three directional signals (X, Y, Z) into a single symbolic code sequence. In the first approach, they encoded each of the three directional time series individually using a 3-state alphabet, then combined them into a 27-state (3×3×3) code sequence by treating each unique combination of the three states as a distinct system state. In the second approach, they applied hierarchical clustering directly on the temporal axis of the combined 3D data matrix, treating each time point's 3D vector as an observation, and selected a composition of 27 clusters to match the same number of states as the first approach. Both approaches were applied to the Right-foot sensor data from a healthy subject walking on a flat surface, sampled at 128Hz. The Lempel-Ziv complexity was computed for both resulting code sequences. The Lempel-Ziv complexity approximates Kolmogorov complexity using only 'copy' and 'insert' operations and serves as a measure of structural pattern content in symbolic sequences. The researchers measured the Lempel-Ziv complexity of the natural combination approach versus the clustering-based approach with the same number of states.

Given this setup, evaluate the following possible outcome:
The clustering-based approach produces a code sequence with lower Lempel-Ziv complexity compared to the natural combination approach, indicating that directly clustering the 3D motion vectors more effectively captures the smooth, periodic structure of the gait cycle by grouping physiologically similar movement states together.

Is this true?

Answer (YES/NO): YES